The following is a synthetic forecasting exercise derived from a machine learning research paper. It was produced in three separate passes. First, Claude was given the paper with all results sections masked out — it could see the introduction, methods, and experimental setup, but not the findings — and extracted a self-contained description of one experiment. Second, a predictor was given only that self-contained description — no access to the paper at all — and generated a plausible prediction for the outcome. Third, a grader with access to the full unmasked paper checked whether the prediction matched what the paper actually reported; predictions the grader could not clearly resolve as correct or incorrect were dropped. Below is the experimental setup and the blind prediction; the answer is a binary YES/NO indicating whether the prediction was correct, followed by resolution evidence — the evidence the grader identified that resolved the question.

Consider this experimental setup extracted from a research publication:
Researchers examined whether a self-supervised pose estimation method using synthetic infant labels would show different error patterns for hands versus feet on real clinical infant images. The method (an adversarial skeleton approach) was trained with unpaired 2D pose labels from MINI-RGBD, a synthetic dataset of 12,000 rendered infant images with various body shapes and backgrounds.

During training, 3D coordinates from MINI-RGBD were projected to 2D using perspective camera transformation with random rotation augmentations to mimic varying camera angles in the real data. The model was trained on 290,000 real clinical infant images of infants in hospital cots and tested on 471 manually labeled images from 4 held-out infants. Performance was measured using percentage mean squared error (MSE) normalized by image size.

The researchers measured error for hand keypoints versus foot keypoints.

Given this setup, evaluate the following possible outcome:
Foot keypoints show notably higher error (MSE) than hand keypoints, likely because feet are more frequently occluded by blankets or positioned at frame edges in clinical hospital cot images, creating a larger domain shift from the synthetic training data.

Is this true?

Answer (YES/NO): YES